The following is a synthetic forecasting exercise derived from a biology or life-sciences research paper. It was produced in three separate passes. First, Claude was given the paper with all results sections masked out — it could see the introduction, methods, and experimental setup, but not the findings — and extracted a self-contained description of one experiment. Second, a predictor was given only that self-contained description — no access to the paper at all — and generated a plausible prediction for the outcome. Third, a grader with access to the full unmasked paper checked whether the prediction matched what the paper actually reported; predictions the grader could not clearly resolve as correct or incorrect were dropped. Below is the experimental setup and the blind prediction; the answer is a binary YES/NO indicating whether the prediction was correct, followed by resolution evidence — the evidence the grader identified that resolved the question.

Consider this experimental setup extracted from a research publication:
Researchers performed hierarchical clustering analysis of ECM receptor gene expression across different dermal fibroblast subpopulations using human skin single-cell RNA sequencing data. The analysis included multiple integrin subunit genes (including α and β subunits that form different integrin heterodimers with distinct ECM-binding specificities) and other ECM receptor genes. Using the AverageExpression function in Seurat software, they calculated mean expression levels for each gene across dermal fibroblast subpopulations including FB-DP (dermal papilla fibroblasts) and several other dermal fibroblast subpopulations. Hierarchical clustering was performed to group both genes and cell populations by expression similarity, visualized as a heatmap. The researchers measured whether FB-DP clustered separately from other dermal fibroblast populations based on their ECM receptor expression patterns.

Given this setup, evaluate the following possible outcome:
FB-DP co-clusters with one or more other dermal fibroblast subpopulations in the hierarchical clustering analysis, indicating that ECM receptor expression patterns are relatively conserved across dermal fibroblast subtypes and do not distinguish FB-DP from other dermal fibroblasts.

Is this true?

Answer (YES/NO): NO